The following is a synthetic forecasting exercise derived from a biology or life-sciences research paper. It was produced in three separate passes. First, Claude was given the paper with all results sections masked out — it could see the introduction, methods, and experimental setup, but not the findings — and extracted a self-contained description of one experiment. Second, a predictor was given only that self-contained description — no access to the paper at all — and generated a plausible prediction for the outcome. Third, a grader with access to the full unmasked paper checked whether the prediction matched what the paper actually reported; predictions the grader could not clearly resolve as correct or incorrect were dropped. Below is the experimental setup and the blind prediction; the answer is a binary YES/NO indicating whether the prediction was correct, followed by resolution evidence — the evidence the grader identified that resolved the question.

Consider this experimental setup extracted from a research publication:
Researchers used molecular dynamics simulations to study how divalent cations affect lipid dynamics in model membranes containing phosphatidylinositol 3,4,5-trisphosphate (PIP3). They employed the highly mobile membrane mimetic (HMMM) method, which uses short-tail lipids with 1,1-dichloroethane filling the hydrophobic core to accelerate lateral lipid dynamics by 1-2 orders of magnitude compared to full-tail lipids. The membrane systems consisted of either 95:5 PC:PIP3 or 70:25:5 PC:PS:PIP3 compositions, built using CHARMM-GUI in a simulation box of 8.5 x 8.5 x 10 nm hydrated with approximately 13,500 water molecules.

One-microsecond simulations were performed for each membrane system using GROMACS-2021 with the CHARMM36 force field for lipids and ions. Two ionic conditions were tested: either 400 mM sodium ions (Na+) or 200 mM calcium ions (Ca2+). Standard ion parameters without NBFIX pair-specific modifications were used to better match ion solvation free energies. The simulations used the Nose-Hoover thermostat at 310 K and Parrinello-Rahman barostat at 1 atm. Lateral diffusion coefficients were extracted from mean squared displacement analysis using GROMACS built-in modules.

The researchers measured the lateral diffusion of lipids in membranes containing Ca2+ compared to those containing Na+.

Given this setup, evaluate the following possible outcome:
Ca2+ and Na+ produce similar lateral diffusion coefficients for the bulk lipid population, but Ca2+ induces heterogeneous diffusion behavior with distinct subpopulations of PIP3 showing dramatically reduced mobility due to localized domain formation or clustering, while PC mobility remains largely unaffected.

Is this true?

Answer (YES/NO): NO